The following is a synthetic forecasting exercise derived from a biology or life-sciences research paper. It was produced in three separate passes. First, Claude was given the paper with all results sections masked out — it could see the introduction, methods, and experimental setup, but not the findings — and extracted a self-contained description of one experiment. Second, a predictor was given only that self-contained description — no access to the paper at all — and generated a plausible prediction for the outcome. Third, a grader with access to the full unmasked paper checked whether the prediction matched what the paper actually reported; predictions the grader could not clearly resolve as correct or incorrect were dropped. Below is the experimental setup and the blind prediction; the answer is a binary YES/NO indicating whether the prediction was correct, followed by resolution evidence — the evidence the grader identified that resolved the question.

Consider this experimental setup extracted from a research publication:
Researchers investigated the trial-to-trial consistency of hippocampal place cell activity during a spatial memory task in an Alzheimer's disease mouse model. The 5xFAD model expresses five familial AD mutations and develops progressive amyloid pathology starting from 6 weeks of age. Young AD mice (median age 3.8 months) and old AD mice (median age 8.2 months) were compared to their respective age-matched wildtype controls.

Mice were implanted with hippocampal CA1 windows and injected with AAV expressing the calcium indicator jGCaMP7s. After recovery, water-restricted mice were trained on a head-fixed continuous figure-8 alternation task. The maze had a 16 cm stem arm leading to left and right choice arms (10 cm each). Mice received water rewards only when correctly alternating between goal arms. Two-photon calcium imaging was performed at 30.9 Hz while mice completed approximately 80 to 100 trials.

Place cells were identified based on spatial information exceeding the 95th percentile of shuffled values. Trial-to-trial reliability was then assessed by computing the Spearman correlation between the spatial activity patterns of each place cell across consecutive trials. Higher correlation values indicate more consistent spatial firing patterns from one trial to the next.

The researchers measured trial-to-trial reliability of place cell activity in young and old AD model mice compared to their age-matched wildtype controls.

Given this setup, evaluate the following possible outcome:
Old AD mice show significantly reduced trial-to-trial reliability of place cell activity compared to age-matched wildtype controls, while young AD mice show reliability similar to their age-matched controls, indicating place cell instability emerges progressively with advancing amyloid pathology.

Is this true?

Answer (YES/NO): NO